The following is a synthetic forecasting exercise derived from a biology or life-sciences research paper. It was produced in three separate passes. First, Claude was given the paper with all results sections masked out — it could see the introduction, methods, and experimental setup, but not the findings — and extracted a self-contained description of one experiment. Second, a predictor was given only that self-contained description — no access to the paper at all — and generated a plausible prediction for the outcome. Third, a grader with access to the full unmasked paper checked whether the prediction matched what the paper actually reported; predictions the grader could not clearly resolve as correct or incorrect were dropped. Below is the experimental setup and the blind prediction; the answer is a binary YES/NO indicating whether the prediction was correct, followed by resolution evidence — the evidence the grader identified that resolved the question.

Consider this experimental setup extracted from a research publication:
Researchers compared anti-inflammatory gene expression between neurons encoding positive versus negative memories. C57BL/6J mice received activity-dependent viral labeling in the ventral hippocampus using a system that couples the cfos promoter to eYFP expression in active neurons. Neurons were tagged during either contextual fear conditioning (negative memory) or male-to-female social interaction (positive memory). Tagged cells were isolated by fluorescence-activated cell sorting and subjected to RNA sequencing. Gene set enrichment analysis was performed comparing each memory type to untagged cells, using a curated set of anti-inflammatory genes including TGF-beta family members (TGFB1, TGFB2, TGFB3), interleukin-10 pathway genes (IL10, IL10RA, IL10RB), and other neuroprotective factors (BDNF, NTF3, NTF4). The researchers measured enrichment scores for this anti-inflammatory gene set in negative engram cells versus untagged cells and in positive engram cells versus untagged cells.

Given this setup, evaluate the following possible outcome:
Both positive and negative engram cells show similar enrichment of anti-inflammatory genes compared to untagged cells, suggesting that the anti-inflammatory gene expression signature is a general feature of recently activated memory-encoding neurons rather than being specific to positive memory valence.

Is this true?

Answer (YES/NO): NO